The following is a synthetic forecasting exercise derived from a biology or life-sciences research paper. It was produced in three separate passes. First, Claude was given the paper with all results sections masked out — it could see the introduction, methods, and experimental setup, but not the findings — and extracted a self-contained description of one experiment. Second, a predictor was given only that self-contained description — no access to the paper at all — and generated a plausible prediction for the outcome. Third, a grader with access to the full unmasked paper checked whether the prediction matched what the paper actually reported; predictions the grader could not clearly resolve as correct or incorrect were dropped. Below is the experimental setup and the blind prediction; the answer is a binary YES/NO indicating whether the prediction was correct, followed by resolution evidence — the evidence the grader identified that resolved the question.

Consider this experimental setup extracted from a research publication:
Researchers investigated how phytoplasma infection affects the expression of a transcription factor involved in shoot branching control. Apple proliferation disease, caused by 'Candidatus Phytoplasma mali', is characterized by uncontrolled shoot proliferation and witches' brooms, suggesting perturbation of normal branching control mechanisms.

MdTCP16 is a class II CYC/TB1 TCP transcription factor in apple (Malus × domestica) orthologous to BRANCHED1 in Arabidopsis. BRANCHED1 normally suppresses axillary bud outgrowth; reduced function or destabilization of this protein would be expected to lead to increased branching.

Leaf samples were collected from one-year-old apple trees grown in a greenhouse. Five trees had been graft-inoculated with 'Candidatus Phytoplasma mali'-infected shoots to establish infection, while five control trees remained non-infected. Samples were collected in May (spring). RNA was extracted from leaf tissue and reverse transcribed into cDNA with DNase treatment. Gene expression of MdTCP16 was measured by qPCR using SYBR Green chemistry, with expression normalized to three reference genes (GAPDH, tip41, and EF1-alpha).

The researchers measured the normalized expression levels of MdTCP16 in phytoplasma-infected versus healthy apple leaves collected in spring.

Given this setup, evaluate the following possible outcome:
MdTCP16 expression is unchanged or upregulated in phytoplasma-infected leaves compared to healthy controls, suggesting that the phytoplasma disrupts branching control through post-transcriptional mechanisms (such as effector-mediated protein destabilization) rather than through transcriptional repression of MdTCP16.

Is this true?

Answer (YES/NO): YES